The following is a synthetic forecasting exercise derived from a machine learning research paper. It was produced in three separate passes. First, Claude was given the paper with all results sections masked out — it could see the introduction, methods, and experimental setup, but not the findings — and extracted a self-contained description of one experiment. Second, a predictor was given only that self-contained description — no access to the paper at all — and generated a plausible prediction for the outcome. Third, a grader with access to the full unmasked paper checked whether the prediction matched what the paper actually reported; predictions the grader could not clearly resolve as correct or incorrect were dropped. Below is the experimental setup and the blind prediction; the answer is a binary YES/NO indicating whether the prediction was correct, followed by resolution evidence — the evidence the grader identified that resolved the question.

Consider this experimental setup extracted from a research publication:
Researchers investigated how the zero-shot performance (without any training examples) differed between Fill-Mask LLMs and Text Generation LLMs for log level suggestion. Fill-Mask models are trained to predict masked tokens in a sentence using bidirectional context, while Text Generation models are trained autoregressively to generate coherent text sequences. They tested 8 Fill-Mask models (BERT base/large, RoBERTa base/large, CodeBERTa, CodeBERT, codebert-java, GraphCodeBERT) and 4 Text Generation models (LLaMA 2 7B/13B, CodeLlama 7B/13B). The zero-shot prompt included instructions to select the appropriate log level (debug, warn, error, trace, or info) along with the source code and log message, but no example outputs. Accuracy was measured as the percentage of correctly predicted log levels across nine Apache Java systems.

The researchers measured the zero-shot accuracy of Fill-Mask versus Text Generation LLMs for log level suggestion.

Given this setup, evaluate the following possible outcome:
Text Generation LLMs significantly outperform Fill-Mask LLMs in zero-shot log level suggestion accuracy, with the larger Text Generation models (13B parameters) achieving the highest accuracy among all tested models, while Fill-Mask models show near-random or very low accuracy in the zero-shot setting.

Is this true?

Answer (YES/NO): NO